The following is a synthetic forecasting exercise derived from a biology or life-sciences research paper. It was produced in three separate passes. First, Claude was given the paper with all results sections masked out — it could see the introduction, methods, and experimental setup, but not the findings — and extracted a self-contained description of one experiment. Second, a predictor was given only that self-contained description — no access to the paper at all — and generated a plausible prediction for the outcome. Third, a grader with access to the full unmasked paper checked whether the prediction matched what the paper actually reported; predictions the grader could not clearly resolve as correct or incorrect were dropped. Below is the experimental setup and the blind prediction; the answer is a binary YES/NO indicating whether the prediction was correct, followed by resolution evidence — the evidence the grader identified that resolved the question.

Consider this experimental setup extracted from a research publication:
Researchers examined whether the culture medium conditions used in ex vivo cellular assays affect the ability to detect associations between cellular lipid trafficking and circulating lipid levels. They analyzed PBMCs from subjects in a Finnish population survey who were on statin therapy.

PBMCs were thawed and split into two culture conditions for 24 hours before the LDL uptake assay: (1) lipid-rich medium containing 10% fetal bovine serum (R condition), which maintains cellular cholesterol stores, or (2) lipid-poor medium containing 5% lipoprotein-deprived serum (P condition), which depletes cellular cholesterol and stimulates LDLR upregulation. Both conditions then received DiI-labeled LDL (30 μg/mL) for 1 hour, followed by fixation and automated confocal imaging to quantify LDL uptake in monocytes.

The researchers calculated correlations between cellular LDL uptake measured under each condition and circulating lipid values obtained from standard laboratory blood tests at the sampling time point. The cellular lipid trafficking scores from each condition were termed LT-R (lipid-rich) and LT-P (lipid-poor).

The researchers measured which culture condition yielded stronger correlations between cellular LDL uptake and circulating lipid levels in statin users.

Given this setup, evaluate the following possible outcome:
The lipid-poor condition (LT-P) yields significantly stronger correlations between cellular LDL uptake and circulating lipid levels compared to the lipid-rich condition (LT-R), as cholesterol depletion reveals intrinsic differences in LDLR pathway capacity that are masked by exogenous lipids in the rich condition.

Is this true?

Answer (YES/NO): YES